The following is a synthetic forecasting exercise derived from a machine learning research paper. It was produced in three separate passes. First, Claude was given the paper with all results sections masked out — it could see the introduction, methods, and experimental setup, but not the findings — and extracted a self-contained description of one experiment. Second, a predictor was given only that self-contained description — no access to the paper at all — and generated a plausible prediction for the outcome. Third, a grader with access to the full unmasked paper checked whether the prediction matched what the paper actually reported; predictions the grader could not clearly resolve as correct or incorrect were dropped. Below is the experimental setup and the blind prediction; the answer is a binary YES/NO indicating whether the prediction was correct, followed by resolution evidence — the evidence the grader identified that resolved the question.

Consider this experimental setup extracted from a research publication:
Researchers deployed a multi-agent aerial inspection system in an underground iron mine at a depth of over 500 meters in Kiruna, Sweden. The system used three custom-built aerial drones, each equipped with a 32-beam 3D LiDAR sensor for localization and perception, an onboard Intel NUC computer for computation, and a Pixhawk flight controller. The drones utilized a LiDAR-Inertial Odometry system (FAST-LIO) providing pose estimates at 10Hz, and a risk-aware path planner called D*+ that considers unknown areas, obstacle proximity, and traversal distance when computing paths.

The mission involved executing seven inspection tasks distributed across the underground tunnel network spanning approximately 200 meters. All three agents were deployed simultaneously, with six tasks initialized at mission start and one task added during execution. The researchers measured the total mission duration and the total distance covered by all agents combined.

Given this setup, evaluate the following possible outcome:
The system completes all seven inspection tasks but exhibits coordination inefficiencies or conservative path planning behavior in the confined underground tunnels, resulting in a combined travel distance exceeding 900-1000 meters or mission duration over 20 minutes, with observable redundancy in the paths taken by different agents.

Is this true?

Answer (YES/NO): NO